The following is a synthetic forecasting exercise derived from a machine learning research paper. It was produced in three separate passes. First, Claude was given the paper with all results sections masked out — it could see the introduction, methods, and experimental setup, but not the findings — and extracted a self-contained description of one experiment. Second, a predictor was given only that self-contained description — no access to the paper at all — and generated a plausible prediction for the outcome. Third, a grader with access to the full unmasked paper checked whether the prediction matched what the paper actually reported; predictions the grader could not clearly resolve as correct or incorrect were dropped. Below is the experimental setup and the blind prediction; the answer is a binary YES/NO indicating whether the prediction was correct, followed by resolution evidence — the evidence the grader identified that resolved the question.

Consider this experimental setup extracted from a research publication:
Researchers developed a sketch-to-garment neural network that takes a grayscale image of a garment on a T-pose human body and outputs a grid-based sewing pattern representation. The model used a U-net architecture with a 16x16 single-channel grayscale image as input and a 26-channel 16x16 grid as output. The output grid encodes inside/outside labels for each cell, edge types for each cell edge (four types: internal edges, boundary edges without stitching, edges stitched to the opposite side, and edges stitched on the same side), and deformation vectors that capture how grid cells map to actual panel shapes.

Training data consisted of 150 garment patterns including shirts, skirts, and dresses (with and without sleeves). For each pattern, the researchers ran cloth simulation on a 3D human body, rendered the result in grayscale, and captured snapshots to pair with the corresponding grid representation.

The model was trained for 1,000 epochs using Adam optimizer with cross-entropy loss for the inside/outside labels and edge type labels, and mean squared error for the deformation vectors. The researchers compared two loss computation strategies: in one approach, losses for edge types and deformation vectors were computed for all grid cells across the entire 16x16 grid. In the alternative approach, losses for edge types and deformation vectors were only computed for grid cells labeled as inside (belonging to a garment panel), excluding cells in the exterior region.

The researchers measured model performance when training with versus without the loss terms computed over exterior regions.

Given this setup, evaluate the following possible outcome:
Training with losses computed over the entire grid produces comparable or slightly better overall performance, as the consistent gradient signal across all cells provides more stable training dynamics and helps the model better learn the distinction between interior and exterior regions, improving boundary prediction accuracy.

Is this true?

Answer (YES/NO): NO